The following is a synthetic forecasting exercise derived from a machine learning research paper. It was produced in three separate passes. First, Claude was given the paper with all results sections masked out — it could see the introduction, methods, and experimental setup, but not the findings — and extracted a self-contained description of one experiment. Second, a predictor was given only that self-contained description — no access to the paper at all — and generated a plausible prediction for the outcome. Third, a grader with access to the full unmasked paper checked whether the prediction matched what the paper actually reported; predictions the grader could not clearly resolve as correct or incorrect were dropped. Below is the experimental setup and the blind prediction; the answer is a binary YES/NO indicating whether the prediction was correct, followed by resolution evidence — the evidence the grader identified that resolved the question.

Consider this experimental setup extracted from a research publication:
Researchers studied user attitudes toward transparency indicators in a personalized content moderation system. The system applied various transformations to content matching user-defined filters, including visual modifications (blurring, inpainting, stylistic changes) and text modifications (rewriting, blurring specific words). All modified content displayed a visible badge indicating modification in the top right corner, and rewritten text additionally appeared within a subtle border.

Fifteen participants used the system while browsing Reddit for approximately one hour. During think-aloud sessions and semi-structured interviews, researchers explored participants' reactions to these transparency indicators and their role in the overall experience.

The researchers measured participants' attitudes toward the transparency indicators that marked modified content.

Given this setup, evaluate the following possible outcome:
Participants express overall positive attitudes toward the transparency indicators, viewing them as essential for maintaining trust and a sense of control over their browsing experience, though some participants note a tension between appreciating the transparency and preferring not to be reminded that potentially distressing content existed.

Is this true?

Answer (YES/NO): NO